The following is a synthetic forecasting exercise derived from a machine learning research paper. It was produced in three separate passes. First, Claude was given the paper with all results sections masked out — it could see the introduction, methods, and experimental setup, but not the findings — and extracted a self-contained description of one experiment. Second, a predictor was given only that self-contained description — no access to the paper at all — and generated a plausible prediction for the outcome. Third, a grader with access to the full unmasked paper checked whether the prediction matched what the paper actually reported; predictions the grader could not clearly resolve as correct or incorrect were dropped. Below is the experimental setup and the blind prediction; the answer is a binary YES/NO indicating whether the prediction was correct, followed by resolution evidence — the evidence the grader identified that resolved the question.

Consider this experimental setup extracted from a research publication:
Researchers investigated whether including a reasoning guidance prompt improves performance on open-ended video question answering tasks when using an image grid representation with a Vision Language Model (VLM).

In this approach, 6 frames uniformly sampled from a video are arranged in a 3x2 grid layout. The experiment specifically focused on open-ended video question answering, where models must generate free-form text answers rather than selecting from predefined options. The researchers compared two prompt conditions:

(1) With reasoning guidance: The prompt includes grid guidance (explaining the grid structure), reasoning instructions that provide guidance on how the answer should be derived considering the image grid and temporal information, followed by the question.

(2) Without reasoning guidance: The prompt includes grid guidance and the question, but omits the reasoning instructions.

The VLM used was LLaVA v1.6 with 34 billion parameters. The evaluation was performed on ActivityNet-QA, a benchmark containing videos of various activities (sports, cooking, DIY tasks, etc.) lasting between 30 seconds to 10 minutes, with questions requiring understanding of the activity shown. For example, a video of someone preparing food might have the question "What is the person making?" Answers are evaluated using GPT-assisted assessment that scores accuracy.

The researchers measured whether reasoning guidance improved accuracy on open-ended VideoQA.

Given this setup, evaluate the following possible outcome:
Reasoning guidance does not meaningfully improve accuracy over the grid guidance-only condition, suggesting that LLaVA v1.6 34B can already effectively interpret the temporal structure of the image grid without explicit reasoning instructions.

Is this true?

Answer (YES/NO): NO